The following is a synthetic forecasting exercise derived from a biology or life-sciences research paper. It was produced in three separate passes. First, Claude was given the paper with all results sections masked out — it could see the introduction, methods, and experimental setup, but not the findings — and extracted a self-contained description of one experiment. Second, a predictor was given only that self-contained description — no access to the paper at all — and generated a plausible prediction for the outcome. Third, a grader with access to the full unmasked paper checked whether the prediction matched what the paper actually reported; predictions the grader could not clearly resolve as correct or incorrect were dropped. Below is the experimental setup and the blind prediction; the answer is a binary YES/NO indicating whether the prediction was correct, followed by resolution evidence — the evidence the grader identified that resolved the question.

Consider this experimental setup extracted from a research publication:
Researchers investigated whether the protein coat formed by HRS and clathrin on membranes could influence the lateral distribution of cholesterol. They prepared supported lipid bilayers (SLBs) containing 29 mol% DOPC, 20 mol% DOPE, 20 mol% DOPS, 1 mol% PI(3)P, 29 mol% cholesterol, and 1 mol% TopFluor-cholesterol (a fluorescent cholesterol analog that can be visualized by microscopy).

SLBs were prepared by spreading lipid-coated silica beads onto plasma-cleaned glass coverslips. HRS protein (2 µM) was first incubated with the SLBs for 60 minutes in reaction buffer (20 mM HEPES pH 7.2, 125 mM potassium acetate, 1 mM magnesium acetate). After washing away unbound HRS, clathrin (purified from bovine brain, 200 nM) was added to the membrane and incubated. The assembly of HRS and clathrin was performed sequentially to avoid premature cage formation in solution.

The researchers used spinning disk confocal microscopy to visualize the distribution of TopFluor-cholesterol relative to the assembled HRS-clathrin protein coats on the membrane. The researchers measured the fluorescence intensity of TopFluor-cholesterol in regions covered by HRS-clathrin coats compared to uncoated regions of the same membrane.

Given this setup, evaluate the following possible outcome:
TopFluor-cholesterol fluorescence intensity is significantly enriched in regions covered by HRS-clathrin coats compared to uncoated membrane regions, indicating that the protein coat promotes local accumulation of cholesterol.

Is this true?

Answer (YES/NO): YES